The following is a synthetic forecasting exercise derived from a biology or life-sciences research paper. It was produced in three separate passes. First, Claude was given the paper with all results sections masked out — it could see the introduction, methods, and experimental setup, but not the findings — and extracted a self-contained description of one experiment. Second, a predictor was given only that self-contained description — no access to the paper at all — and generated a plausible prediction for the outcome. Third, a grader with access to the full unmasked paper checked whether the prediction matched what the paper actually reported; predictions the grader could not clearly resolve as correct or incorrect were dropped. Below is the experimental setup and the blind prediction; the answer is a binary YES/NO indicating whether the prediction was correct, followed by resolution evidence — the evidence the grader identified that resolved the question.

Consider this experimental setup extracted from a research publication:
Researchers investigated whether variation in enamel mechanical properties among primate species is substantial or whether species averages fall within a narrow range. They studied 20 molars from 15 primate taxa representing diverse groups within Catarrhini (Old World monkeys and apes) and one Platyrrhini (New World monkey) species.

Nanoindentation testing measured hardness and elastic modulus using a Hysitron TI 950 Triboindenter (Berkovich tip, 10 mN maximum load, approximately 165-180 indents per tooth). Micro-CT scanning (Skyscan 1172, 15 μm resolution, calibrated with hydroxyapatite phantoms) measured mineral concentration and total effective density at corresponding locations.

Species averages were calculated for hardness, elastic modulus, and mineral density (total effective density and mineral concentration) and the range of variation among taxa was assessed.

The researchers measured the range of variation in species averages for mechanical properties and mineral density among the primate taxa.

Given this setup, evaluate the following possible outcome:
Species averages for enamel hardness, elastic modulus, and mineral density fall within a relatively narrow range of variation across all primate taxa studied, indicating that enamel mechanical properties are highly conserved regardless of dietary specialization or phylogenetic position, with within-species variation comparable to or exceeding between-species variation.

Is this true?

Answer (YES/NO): NO